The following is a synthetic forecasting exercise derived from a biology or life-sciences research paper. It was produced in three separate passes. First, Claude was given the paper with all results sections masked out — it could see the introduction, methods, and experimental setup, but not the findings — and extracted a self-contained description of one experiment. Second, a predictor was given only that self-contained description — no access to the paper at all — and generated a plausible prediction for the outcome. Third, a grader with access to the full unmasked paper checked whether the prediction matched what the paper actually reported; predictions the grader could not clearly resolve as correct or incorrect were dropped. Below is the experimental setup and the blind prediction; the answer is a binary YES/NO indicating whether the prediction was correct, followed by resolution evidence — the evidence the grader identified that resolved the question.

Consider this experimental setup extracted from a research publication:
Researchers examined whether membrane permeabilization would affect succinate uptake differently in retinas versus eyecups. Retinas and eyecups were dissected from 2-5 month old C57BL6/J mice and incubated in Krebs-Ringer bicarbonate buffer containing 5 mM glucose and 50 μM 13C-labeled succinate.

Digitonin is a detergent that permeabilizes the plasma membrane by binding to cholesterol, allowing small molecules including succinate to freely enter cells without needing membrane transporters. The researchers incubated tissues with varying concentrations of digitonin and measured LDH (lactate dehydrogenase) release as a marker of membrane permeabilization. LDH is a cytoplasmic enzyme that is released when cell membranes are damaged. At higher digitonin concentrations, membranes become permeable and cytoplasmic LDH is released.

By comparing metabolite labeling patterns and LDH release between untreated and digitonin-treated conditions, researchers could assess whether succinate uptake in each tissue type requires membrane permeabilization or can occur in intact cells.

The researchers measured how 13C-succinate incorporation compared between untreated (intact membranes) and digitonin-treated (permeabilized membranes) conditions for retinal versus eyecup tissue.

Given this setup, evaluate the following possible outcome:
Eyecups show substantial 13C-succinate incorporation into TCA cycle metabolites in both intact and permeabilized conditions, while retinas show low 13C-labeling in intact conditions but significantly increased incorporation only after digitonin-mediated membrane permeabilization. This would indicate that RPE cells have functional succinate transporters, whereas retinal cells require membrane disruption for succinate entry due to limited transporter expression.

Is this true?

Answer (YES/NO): YES